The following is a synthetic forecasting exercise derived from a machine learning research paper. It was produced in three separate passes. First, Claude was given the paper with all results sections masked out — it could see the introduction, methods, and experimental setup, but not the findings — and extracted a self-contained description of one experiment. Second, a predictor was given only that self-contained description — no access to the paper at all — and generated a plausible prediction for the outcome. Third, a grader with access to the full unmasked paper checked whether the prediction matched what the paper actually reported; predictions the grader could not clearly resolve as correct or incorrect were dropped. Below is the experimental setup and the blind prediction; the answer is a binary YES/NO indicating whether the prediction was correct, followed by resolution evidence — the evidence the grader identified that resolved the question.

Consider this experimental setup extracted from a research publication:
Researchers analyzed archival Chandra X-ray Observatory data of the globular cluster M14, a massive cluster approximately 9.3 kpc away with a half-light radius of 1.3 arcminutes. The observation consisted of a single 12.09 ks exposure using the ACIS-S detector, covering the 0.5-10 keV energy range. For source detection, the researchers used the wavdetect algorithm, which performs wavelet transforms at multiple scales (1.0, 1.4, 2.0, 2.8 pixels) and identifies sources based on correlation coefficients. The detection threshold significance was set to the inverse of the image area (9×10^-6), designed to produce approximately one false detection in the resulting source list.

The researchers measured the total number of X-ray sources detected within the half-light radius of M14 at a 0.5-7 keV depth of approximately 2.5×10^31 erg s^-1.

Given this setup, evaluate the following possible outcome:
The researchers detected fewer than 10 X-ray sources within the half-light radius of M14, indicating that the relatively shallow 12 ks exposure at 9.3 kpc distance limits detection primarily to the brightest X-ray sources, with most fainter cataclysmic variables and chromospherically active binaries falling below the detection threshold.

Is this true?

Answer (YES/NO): YES